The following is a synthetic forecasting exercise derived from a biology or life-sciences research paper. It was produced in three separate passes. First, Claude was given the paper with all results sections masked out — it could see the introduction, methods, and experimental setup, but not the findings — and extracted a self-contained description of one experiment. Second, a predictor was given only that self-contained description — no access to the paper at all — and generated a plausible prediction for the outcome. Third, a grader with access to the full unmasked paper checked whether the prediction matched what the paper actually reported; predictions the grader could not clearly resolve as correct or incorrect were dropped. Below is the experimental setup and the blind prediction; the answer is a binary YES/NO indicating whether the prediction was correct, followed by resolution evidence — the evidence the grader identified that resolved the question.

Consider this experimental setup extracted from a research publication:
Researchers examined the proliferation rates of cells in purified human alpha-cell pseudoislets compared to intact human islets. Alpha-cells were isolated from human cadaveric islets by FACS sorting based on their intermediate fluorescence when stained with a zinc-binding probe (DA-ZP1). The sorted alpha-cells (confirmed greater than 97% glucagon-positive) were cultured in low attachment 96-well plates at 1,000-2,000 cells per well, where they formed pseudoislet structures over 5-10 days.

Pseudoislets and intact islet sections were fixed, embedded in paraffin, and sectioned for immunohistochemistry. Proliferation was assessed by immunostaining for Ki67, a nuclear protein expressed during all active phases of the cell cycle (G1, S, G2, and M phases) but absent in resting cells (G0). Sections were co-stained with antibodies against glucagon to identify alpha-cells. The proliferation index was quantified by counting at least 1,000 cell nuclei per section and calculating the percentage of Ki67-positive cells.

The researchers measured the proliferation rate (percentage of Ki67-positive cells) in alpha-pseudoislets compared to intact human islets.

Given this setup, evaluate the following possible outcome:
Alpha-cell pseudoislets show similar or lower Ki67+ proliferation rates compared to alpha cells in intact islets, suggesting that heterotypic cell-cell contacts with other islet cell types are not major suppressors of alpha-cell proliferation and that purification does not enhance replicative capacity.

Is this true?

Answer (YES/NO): YES